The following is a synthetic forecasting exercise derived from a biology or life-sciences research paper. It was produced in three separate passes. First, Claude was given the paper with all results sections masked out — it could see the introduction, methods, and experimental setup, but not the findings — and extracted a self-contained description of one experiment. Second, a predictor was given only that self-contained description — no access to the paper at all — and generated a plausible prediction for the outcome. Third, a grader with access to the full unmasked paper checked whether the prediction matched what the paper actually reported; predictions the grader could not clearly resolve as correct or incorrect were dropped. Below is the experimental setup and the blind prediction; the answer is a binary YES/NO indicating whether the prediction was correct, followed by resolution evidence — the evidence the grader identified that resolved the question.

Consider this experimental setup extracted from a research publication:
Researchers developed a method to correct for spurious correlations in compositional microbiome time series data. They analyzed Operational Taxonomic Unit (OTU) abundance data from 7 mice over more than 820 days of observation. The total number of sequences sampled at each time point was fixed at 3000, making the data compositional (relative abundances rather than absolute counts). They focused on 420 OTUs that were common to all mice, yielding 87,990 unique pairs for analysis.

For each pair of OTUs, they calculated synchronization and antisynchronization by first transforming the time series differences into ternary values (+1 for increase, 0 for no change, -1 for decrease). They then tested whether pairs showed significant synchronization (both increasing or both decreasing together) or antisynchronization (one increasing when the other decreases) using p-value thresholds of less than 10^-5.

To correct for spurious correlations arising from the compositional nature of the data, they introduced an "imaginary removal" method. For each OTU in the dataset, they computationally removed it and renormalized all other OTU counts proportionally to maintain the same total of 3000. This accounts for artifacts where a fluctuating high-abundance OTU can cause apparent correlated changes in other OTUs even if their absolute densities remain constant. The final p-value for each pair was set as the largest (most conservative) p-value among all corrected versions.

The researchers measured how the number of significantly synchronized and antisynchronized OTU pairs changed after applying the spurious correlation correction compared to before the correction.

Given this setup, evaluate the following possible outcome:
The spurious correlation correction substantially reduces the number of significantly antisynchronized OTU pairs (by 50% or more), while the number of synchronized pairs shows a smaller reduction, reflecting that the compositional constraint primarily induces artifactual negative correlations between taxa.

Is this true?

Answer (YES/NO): NO